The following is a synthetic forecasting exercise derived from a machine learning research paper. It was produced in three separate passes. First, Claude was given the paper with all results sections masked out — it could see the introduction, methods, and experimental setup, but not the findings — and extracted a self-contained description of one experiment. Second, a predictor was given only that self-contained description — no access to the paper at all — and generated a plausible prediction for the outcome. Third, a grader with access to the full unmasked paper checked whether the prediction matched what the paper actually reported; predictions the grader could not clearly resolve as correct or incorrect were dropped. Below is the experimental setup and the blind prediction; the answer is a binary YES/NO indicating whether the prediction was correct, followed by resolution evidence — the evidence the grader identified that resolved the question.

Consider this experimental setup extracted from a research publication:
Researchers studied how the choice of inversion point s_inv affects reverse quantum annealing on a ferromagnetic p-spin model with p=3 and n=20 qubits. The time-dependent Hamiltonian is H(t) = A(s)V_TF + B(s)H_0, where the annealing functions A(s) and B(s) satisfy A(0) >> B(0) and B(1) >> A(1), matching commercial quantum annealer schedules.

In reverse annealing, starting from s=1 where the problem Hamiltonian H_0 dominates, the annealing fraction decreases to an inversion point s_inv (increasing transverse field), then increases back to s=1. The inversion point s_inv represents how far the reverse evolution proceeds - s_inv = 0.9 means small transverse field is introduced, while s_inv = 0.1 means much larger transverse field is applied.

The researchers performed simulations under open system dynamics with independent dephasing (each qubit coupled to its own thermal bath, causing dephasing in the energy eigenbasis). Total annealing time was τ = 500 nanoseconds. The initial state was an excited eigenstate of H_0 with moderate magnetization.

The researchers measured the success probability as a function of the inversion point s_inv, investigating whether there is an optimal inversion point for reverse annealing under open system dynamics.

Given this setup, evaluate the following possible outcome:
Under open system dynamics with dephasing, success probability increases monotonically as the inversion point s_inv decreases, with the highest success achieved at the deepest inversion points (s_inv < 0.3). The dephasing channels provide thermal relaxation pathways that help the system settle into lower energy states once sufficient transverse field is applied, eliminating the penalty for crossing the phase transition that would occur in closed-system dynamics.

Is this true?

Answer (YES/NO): NO